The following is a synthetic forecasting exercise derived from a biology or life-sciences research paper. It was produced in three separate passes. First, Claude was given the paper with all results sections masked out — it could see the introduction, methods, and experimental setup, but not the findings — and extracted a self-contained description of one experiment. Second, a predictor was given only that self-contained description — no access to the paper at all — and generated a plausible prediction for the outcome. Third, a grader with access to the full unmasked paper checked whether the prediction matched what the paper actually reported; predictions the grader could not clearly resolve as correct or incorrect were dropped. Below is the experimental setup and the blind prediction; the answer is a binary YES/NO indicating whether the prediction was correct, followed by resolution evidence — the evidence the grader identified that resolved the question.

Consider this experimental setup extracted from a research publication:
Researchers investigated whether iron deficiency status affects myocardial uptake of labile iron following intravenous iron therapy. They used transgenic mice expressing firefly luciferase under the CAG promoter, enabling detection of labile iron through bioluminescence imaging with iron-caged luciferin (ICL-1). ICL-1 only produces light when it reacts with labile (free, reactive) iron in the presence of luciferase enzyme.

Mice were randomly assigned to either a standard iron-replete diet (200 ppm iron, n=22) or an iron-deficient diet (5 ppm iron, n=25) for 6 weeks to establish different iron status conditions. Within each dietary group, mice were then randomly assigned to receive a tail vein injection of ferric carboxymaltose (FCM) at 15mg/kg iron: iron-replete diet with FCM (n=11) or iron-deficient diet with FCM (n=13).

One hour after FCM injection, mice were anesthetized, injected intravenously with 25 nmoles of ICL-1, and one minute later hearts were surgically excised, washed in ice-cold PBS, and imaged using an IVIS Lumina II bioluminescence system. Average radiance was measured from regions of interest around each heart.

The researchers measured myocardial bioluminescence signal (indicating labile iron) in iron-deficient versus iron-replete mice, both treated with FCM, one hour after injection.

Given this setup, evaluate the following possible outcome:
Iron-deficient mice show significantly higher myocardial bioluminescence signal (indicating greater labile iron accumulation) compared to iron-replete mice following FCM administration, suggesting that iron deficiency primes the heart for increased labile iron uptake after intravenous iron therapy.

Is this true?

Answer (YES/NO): NO